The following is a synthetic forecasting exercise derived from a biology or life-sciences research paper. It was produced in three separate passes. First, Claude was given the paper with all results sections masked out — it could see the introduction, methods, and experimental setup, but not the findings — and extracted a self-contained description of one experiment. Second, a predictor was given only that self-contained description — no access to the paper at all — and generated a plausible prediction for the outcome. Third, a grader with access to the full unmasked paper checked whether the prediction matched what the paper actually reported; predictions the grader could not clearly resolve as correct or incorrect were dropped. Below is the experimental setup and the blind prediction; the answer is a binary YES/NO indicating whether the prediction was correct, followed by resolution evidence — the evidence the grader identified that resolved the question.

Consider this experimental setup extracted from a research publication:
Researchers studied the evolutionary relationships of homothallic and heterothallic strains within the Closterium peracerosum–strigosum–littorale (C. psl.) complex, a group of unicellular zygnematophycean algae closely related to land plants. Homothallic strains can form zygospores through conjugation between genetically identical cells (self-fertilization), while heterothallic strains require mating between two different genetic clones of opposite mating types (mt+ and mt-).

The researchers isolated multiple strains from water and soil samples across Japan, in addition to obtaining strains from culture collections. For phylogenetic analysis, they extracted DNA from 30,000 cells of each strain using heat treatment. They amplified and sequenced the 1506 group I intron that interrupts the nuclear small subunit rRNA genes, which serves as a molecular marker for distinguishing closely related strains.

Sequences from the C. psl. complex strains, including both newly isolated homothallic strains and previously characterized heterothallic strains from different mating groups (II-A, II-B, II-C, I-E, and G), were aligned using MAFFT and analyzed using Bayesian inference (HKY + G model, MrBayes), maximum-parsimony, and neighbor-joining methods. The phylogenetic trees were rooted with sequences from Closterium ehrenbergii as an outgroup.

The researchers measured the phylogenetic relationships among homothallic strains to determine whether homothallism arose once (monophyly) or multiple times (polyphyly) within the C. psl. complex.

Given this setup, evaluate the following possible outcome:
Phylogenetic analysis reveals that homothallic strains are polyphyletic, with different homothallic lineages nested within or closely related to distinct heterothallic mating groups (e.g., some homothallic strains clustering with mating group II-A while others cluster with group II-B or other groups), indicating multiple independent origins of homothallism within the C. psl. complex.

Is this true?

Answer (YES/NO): YES